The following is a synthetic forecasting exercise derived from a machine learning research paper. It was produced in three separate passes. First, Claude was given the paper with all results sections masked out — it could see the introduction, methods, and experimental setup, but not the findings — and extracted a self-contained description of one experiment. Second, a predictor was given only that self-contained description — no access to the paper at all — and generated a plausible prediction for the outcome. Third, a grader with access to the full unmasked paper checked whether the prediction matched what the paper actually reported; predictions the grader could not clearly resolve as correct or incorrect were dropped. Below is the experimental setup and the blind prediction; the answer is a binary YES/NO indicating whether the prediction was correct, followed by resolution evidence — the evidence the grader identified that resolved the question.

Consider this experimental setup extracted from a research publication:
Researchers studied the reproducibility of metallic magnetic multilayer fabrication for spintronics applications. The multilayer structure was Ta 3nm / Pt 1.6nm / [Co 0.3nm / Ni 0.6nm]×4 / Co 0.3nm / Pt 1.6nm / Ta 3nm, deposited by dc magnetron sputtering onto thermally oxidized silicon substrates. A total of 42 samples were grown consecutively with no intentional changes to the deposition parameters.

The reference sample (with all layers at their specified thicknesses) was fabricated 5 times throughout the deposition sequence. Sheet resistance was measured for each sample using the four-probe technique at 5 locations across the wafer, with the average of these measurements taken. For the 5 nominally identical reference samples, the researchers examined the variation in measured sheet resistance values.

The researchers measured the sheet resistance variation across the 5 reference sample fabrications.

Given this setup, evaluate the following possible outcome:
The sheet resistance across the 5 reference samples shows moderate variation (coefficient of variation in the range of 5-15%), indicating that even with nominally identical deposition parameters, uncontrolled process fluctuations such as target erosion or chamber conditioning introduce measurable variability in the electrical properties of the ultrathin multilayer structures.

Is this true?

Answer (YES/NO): NO